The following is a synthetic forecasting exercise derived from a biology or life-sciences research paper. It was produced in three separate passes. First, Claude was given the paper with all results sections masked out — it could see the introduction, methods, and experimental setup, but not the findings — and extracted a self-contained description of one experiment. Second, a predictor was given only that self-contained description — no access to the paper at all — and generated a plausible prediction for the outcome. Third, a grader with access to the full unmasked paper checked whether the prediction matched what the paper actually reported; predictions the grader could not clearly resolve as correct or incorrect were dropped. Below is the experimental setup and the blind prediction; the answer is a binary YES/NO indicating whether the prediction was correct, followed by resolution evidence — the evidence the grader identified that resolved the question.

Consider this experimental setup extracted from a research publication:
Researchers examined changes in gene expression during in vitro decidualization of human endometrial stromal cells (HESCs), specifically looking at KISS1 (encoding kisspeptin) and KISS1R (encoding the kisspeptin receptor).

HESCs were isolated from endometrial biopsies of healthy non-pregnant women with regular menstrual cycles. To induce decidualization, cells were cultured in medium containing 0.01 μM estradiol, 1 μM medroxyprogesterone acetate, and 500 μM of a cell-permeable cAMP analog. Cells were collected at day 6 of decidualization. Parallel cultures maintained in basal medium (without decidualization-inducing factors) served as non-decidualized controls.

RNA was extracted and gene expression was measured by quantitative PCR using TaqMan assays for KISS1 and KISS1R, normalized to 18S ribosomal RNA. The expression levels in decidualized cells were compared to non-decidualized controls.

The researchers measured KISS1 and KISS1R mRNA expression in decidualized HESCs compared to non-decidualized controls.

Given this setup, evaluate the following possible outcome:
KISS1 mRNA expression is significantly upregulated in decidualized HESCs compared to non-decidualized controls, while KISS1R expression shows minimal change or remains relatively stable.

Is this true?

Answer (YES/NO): NO